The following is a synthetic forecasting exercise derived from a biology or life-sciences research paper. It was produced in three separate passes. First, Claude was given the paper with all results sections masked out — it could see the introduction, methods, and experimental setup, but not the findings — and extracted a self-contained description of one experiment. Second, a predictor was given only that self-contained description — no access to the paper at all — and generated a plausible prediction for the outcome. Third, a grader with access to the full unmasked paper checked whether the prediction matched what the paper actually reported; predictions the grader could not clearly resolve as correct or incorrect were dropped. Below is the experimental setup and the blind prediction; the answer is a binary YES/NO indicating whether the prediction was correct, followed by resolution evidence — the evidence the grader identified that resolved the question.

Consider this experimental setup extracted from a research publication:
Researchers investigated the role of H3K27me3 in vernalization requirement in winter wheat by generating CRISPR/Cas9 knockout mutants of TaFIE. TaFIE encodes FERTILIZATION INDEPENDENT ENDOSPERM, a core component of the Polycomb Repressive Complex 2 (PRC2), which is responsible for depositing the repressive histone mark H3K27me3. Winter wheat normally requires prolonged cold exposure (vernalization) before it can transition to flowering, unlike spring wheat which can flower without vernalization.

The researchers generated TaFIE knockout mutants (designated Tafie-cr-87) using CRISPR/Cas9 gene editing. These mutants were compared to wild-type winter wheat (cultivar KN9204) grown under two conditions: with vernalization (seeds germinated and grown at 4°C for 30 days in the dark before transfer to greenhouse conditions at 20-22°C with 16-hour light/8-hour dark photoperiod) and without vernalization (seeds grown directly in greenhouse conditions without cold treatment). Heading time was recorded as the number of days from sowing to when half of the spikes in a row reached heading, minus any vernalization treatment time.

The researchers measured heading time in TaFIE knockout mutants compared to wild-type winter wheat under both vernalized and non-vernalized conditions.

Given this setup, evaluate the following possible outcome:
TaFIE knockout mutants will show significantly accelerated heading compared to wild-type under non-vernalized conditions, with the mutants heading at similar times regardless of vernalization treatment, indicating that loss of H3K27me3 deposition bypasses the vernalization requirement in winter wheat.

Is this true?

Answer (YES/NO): NO